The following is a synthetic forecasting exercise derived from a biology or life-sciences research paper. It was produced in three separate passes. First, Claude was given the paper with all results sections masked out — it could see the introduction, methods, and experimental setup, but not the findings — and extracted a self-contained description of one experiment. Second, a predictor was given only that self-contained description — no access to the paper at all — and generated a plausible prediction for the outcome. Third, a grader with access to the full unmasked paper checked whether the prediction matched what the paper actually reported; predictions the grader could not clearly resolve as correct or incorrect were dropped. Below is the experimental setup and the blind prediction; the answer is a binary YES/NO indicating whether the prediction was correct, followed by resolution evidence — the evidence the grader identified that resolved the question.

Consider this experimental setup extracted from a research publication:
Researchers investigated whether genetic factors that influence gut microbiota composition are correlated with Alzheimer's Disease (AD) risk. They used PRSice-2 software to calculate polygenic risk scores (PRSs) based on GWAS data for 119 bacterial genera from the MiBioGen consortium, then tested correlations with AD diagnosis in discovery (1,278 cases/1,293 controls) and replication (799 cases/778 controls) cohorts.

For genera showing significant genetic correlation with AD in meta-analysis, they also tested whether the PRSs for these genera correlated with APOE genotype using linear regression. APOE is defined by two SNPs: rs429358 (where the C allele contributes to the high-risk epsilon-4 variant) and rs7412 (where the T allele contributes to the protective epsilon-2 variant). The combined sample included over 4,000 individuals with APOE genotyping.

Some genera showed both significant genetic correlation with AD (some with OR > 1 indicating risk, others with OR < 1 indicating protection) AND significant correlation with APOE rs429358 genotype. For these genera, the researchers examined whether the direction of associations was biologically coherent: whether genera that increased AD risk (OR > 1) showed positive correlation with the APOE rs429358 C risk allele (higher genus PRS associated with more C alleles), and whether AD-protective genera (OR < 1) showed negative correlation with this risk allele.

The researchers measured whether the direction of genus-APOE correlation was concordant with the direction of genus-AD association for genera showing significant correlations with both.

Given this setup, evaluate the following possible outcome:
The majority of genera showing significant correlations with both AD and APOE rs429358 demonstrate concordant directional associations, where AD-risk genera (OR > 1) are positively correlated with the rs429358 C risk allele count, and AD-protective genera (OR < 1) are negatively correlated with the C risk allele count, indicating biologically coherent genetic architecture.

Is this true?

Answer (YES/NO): YES